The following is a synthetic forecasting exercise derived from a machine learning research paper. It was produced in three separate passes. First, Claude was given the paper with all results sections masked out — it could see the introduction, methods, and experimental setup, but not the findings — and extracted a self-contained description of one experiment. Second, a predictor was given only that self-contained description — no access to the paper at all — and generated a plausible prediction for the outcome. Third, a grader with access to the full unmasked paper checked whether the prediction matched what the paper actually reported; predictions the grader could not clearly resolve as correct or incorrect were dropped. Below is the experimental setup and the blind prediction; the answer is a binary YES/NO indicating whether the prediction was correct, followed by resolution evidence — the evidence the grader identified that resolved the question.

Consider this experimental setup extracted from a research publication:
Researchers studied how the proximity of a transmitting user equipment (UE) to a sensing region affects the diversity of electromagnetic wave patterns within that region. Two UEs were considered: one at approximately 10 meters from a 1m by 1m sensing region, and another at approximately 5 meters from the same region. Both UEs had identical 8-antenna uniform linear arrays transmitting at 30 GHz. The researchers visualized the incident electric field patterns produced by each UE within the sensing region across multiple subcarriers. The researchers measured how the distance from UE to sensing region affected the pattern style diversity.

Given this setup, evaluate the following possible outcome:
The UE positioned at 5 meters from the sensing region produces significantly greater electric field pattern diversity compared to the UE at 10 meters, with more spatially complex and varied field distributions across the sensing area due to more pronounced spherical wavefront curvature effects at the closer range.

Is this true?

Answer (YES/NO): YES